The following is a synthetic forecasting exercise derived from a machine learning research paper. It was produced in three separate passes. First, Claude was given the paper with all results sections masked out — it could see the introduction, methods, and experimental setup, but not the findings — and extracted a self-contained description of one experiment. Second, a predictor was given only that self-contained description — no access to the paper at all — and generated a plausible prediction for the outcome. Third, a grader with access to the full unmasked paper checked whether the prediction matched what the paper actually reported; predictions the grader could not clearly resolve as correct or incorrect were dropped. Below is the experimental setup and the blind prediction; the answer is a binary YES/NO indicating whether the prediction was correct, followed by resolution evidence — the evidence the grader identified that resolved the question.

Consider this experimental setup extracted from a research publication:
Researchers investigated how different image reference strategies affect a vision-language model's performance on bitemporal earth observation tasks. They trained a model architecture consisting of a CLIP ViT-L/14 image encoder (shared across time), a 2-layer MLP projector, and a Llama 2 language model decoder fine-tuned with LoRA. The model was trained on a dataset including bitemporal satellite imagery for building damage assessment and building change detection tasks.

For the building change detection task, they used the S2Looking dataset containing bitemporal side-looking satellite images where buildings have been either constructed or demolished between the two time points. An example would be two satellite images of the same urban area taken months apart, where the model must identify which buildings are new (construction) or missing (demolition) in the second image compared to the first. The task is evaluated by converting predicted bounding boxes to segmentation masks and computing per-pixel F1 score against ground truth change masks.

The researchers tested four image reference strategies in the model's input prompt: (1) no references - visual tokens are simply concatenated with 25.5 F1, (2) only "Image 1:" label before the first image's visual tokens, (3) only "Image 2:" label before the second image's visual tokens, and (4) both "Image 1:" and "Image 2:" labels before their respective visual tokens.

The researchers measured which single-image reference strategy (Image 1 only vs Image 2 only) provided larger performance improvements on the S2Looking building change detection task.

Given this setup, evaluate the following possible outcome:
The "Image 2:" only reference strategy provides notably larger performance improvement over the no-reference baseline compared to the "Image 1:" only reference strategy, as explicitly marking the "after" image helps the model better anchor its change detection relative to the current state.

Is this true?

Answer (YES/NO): YES